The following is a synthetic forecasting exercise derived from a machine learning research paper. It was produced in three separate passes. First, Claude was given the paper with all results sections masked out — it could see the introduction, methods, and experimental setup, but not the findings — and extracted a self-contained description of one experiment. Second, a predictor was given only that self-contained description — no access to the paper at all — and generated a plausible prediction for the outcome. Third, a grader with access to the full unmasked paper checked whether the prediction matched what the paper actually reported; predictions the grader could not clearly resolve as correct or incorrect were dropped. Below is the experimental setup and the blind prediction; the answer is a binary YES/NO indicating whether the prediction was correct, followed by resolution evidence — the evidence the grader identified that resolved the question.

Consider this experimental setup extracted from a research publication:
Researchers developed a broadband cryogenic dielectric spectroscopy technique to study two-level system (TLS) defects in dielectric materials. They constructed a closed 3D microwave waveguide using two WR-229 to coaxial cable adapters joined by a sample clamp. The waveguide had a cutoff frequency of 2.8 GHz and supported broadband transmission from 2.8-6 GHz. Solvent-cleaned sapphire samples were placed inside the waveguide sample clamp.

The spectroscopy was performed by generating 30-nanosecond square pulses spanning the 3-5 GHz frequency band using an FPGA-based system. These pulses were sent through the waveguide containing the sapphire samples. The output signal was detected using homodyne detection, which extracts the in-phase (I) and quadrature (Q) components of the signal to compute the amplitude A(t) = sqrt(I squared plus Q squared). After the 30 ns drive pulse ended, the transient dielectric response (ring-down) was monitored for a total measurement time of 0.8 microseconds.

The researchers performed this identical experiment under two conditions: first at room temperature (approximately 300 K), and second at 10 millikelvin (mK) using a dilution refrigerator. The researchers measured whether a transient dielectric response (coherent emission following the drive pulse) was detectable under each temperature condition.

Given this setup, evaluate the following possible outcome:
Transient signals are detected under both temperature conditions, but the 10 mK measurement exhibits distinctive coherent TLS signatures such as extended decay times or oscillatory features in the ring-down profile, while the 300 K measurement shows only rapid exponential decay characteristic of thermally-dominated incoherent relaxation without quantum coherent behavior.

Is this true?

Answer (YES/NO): NO